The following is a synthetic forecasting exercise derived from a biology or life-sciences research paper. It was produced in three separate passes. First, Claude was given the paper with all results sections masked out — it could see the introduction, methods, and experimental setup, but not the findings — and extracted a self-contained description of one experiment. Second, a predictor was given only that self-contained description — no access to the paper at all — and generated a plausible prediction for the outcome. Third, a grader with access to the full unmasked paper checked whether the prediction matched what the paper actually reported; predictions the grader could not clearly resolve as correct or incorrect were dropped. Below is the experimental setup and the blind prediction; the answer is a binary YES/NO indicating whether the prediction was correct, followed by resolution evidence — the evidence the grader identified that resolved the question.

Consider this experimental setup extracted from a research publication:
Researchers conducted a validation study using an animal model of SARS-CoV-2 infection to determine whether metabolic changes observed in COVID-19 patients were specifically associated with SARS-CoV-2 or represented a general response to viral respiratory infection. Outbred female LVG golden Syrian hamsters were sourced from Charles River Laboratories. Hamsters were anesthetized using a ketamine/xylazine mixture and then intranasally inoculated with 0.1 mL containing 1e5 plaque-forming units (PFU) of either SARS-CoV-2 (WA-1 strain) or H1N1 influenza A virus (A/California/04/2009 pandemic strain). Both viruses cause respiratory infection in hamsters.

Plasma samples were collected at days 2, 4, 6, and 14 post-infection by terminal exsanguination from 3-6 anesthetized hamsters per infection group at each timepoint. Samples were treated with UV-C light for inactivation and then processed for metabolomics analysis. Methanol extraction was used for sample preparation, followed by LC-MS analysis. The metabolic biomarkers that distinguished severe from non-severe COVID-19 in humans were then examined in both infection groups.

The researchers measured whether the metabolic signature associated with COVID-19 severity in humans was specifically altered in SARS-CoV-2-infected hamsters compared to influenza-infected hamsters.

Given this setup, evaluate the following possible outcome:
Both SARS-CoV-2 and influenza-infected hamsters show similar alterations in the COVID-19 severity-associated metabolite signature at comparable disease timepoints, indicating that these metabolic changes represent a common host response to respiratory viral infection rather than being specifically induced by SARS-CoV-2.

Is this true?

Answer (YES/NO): NO